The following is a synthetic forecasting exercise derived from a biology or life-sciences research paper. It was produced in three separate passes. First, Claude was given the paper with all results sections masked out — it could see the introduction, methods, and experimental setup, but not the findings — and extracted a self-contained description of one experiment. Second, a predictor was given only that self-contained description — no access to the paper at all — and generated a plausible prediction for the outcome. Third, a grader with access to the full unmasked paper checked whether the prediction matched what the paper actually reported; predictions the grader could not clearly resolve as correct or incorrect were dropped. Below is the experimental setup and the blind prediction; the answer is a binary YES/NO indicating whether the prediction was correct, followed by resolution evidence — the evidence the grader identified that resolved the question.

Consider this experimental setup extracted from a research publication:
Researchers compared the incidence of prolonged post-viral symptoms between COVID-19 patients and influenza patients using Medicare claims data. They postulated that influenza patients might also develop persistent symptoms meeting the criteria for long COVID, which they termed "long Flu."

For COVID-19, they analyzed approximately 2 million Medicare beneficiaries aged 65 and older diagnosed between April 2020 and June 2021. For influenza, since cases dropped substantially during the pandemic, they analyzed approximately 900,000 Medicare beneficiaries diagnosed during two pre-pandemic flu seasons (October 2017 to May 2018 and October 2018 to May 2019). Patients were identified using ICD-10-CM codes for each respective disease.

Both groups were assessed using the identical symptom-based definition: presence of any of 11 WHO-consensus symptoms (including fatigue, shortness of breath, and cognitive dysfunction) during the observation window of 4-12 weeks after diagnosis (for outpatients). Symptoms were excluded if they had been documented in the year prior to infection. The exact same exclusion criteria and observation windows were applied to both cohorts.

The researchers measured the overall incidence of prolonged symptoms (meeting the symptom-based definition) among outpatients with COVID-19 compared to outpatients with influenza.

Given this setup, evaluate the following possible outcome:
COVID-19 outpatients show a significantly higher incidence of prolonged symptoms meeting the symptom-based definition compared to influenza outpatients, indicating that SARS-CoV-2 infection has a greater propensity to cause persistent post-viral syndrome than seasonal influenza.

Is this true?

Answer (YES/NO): NO